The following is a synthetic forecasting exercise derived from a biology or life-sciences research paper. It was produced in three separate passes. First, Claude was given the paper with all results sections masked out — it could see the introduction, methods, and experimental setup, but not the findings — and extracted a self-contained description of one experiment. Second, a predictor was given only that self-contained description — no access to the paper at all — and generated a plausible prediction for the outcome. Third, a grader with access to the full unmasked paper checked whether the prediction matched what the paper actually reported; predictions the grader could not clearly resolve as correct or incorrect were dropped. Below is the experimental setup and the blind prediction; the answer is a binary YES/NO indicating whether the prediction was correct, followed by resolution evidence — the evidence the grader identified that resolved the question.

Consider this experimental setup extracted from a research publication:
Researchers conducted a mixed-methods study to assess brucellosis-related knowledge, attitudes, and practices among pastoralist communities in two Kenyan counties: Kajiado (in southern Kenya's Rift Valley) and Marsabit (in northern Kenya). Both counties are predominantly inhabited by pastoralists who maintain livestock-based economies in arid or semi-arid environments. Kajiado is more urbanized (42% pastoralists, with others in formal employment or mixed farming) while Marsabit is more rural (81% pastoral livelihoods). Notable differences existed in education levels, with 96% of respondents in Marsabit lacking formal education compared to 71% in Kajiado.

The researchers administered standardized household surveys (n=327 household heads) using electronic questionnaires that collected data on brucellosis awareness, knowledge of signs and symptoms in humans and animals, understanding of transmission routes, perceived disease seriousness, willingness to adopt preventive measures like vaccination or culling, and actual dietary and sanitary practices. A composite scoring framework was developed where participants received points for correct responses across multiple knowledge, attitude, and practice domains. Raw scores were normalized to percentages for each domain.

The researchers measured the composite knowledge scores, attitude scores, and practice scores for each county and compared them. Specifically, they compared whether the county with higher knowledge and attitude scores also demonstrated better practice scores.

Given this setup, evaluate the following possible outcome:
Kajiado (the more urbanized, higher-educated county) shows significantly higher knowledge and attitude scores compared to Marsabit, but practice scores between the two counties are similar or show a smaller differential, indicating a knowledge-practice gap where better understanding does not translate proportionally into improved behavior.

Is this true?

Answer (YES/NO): NO